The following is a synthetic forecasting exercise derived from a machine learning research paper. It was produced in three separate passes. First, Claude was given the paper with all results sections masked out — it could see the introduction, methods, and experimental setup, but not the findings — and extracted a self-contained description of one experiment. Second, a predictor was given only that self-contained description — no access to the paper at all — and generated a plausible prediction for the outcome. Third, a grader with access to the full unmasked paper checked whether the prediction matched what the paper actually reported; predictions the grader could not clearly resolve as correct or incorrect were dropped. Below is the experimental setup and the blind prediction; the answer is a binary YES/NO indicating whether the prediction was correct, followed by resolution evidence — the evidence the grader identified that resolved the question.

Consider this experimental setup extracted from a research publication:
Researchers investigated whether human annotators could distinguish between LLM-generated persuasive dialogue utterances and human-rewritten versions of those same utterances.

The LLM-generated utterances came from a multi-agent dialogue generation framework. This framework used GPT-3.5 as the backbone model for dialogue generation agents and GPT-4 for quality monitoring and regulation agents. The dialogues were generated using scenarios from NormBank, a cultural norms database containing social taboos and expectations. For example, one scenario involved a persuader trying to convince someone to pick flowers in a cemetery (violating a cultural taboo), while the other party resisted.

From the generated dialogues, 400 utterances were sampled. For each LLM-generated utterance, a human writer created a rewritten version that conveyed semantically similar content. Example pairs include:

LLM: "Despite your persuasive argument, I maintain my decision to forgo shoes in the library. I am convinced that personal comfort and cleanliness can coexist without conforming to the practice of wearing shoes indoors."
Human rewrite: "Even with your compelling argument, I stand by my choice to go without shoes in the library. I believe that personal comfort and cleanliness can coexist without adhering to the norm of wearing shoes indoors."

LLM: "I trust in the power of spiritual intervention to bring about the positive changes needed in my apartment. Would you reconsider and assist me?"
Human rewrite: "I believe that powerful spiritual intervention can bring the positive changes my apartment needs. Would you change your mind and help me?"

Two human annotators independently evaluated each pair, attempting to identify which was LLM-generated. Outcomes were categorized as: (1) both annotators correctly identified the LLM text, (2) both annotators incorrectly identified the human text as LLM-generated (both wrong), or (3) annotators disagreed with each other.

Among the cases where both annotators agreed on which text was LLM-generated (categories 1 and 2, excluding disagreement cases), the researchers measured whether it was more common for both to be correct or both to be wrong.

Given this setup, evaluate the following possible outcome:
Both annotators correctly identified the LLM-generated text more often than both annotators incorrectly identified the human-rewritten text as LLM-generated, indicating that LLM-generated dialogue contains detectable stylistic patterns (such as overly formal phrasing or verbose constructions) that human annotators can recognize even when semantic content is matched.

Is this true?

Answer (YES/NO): YES